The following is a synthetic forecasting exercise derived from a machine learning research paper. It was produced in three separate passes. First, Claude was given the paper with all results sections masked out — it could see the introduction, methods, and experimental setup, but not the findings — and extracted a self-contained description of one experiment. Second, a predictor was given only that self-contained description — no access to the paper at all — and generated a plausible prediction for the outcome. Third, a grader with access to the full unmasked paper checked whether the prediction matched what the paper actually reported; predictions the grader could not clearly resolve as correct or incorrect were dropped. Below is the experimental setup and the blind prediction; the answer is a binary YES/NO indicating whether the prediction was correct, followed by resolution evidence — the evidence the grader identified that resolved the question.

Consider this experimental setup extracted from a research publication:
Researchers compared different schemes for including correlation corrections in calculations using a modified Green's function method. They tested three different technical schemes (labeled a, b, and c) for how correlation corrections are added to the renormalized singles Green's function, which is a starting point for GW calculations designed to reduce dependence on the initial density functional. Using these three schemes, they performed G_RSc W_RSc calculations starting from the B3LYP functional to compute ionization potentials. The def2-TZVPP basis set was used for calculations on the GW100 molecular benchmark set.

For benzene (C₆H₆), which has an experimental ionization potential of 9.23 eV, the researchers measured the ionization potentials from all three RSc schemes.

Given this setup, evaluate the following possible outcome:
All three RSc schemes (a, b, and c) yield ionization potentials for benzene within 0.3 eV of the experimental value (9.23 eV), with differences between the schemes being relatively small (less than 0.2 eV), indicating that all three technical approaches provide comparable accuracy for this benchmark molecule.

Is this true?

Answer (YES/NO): YES